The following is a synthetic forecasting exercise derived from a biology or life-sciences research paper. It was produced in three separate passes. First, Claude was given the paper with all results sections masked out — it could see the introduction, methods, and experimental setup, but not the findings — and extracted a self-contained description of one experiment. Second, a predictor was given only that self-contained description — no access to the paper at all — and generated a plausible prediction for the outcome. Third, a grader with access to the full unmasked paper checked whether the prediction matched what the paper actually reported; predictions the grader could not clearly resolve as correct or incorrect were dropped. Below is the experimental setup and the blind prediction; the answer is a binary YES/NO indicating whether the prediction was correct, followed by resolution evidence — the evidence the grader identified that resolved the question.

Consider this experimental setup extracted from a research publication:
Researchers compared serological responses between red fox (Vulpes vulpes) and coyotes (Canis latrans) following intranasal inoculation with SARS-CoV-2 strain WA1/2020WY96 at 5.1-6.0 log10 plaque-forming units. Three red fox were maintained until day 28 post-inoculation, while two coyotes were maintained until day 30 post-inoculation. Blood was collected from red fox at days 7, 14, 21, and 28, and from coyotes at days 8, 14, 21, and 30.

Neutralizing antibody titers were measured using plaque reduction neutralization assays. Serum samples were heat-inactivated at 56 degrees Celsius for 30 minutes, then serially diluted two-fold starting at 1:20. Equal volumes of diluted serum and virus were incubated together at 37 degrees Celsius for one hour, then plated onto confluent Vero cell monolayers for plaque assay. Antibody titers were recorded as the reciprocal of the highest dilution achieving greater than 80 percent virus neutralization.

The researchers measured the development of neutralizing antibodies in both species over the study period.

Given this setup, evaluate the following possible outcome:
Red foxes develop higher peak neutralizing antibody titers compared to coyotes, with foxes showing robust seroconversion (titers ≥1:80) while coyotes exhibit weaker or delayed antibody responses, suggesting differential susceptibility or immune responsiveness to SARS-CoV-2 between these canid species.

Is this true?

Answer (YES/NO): NO